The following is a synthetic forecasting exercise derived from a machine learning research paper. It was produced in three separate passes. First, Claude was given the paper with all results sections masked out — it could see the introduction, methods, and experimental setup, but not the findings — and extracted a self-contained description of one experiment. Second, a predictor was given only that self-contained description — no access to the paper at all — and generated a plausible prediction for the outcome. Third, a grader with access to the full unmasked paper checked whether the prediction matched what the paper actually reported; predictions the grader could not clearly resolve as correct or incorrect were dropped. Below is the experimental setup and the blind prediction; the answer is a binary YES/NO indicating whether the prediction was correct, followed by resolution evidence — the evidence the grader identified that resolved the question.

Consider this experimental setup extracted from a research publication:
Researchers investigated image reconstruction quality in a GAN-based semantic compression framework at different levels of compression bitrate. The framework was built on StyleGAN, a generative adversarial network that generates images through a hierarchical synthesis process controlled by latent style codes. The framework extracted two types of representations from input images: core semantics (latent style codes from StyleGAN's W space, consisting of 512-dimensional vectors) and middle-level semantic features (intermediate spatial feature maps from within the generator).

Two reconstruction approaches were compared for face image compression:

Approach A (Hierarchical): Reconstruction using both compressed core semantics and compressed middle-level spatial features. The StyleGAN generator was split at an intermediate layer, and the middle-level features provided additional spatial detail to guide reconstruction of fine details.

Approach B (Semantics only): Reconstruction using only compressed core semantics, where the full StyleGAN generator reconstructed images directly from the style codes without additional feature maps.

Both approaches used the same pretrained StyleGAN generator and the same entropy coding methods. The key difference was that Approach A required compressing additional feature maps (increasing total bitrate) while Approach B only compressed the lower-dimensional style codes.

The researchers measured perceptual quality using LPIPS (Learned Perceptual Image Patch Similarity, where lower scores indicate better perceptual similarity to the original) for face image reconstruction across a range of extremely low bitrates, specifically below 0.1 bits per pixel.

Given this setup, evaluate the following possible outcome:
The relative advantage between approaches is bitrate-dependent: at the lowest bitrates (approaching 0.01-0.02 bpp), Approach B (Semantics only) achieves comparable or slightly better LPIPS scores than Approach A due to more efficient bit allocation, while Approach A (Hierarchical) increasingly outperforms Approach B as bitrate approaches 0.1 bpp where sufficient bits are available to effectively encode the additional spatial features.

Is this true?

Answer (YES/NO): NO